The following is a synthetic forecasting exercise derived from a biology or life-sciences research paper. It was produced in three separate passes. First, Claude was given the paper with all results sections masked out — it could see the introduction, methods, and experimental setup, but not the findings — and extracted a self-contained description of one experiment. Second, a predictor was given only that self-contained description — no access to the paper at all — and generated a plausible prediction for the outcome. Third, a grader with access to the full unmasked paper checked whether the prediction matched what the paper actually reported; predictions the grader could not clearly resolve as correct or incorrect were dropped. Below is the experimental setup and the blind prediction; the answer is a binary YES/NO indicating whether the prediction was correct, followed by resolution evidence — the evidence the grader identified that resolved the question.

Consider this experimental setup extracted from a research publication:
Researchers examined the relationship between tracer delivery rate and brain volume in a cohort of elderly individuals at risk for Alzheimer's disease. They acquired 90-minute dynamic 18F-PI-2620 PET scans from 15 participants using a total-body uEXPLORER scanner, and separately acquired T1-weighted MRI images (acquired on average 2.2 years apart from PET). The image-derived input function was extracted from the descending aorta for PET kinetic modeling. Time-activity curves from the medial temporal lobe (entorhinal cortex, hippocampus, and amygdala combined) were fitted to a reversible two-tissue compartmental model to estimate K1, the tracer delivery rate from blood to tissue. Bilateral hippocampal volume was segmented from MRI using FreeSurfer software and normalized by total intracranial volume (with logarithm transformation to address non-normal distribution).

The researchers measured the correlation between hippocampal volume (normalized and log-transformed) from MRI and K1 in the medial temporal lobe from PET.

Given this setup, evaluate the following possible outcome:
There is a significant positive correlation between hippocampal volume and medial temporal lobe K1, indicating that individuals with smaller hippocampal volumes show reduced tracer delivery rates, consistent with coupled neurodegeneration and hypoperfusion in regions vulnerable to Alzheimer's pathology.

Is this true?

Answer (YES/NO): NO